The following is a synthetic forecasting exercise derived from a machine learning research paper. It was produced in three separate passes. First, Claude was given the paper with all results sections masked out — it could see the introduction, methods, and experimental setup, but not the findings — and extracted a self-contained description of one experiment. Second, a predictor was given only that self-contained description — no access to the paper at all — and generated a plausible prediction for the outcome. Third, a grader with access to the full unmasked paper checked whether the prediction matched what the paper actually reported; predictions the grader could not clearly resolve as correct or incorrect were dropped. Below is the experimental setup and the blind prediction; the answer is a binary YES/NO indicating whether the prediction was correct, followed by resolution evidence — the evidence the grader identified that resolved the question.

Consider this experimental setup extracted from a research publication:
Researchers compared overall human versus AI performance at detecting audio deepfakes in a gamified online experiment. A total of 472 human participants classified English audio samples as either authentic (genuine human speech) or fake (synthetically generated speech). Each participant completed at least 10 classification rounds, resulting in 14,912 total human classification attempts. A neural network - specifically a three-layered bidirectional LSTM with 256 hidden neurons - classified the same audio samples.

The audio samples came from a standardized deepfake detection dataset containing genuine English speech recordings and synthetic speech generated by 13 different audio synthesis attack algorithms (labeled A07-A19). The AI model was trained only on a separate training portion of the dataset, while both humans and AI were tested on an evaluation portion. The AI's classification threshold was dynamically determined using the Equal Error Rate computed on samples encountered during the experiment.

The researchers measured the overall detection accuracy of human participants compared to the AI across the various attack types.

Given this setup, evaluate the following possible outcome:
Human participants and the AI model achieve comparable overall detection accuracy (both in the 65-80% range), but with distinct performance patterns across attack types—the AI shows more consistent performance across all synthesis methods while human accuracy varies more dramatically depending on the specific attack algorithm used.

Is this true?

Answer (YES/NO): NO